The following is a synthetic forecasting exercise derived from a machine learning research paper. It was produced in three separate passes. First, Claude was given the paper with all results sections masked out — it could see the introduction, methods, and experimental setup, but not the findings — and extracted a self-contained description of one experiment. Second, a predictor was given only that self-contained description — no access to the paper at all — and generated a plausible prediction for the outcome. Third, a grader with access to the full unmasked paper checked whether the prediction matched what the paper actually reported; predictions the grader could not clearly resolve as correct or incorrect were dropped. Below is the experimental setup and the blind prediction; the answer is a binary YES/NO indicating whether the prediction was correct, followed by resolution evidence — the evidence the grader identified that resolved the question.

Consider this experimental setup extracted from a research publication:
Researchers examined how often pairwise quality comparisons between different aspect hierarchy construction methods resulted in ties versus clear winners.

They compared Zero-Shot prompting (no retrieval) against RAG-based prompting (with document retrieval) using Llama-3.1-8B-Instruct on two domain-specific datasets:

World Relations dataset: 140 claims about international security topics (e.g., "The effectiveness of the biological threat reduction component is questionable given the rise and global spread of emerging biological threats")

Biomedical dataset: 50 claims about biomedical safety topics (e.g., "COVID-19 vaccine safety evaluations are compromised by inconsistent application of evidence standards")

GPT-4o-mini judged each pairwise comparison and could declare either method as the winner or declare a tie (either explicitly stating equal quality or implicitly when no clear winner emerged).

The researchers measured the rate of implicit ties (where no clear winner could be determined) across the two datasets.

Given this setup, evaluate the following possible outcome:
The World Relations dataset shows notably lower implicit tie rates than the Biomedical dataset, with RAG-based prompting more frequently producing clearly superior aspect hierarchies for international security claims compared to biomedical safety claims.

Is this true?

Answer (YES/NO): YES